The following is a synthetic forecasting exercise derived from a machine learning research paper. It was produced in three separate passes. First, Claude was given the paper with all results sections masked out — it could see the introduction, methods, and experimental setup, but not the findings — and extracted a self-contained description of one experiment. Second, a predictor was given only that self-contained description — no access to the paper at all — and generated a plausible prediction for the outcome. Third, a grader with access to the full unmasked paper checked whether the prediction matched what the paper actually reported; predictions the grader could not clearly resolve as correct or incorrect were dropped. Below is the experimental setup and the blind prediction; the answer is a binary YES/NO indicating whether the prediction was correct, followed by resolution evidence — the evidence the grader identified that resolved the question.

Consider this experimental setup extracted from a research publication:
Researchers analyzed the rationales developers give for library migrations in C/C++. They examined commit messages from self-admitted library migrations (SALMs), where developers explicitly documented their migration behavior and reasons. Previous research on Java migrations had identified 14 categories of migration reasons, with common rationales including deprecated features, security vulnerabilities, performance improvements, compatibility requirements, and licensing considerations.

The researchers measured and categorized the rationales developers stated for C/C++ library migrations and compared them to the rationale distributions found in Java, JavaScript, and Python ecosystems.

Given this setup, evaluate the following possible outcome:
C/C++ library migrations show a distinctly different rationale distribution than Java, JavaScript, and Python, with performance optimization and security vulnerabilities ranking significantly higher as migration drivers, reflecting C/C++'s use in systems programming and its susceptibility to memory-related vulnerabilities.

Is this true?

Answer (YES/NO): NO